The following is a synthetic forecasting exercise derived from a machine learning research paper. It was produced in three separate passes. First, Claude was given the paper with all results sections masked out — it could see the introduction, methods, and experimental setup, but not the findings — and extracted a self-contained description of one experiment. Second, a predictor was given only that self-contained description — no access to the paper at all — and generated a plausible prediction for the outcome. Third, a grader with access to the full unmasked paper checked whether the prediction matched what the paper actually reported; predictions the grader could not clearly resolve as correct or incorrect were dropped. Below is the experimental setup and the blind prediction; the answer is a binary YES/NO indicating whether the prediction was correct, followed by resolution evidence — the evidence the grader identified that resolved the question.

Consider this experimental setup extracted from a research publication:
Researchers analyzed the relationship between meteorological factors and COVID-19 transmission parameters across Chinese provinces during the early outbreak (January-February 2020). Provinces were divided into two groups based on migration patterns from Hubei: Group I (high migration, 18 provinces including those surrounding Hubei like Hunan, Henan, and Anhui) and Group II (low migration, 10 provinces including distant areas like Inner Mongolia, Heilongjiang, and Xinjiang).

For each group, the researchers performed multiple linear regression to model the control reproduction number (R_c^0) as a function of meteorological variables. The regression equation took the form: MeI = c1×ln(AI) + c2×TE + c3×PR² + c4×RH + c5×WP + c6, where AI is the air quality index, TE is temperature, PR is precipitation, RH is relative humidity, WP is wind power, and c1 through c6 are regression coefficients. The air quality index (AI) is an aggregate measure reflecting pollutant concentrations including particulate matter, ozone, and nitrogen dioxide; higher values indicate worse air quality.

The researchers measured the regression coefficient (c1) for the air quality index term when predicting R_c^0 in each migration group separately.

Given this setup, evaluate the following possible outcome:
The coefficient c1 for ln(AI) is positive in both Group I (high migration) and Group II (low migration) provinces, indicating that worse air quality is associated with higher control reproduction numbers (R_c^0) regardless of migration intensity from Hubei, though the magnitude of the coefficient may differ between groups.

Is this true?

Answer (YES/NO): NO